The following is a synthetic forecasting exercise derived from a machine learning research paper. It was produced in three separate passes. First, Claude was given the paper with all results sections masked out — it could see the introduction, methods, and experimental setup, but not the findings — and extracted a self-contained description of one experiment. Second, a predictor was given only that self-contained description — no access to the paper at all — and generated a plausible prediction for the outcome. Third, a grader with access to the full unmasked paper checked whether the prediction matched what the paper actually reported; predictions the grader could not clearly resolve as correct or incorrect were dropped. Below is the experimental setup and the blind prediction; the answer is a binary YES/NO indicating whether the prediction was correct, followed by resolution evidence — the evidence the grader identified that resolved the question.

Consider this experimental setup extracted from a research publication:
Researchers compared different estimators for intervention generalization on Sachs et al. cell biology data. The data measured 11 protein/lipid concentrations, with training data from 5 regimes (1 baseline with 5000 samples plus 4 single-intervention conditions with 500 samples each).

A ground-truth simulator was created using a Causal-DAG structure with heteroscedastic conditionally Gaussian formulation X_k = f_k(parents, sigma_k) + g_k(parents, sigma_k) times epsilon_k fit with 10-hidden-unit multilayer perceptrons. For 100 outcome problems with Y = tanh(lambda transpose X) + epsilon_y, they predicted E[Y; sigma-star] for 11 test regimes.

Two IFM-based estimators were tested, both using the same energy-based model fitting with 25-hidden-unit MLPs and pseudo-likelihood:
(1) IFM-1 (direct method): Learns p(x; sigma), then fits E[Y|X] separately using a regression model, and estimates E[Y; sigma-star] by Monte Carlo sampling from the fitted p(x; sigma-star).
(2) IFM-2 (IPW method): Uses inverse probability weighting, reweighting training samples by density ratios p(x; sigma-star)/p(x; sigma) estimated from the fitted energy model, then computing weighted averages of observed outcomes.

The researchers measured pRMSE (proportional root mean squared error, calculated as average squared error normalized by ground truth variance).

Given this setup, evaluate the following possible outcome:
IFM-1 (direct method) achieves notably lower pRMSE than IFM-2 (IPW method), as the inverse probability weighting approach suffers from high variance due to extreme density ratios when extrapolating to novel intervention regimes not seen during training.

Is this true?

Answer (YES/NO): NO